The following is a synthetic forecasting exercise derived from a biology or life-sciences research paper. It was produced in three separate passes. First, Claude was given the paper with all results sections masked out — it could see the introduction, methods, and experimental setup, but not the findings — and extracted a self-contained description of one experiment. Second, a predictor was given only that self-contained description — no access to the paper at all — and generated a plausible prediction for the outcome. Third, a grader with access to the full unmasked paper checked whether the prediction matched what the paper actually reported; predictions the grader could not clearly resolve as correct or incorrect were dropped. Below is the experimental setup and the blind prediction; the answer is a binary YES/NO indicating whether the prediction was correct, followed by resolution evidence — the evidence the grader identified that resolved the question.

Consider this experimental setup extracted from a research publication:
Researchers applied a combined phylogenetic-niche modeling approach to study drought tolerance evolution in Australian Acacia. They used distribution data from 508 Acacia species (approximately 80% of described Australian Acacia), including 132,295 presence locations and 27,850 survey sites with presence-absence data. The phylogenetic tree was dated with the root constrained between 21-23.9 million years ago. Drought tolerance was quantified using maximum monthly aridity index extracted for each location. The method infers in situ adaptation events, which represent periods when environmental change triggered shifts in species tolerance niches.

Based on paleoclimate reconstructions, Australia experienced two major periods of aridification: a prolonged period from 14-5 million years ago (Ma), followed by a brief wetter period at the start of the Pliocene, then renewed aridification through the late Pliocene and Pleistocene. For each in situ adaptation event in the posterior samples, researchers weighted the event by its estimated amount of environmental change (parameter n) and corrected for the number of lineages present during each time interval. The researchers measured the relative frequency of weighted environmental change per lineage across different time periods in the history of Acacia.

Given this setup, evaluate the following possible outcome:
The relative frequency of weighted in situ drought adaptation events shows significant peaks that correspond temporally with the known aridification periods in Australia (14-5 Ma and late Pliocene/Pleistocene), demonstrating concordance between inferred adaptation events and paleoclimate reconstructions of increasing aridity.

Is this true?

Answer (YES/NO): YES